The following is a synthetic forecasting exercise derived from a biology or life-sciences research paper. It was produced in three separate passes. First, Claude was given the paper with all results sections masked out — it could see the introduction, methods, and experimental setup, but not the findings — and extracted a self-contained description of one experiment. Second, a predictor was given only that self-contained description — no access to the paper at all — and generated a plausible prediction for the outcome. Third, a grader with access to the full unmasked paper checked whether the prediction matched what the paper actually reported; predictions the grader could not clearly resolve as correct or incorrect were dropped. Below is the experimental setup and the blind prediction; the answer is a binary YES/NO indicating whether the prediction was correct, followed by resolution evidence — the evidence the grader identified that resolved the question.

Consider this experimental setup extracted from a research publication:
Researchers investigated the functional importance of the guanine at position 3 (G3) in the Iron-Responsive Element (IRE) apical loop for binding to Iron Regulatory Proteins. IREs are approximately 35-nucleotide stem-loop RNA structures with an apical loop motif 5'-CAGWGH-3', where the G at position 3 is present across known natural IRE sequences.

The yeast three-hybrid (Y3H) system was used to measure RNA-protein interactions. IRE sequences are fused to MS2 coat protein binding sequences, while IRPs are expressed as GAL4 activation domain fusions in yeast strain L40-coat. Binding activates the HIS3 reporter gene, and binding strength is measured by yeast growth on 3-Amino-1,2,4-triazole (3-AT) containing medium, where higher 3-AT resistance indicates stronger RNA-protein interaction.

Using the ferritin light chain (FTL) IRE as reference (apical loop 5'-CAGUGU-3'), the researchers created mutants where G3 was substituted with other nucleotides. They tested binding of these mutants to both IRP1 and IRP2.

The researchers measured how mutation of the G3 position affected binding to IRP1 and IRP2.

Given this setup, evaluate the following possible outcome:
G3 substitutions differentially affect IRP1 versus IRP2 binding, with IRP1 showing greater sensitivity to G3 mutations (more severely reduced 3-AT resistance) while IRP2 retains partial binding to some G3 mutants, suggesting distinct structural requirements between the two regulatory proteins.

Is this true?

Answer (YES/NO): NO